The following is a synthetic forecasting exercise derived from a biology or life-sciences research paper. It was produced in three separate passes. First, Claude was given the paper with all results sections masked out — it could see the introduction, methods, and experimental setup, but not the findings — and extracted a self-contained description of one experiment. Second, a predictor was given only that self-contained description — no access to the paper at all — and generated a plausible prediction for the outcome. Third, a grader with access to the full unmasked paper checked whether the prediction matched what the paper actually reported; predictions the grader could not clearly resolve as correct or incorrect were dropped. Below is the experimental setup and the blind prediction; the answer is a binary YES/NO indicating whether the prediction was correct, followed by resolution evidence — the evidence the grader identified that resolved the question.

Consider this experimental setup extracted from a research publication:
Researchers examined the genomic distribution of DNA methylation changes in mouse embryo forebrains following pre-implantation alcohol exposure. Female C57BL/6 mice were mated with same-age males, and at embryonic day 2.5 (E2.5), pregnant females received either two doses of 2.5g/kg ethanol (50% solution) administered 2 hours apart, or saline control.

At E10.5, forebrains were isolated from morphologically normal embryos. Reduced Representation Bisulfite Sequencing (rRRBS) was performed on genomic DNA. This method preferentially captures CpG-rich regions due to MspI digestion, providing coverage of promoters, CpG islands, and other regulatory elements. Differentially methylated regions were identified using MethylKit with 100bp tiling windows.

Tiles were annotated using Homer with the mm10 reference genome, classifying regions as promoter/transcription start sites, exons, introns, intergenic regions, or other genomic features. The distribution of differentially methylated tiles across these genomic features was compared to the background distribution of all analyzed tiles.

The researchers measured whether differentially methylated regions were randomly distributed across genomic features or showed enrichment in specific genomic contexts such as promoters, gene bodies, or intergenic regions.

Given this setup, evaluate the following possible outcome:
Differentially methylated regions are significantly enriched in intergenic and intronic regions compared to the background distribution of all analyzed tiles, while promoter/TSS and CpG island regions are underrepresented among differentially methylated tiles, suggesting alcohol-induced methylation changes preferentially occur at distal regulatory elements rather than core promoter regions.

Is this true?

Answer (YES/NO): YES